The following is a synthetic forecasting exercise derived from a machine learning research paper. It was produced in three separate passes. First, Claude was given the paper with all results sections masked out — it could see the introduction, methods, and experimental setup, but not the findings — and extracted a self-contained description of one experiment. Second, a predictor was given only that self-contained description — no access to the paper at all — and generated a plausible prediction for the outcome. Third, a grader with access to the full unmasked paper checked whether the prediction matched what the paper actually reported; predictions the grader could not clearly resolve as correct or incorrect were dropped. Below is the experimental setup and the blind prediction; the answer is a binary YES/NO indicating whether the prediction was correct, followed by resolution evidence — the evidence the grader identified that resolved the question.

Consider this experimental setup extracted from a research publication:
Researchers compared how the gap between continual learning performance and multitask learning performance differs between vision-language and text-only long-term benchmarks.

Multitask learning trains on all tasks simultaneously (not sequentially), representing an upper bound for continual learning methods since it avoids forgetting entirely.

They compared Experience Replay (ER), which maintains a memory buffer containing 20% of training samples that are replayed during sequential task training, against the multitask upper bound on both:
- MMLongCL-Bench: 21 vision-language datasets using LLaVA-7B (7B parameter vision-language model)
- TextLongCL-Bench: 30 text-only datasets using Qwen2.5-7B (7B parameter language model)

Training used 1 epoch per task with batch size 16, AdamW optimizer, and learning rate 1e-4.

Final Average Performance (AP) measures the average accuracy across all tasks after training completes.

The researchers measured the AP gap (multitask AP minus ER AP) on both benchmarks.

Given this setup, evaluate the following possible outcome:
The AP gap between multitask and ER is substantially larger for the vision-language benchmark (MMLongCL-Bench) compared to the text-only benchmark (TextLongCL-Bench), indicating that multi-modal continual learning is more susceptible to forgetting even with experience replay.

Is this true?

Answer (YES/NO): YES